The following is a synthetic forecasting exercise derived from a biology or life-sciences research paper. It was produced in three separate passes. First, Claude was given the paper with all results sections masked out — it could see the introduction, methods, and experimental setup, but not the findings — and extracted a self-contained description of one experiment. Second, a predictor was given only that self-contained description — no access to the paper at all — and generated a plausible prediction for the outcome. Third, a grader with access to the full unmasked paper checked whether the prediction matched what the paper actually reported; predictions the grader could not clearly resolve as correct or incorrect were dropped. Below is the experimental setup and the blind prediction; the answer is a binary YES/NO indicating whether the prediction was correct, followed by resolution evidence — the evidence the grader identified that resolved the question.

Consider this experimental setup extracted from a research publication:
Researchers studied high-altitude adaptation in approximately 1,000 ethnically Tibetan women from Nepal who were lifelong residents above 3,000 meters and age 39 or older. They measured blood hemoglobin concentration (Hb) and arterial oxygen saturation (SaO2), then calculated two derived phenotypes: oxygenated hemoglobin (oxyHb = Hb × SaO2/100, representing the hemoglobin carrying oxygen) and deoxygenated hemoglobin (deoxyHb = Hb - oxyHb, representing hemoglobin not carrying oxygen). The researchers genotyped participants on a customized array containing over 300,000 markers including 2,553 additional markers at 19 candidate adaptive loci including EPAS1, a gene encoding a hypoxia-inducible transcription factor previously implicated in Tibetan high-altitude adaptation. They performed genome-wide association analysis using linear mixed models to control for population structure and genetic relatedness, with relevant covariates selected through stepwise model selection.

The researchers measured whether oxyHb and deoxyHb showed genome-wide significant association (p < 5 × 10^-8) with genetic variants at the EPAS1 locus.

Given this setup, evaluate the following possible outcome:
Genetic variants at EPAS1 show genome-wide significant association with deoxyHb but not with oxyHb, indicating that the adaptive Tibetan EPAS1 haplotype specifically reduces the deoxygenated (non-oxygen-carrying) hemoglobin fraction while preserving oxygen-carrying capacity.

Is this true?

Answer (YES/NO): NO